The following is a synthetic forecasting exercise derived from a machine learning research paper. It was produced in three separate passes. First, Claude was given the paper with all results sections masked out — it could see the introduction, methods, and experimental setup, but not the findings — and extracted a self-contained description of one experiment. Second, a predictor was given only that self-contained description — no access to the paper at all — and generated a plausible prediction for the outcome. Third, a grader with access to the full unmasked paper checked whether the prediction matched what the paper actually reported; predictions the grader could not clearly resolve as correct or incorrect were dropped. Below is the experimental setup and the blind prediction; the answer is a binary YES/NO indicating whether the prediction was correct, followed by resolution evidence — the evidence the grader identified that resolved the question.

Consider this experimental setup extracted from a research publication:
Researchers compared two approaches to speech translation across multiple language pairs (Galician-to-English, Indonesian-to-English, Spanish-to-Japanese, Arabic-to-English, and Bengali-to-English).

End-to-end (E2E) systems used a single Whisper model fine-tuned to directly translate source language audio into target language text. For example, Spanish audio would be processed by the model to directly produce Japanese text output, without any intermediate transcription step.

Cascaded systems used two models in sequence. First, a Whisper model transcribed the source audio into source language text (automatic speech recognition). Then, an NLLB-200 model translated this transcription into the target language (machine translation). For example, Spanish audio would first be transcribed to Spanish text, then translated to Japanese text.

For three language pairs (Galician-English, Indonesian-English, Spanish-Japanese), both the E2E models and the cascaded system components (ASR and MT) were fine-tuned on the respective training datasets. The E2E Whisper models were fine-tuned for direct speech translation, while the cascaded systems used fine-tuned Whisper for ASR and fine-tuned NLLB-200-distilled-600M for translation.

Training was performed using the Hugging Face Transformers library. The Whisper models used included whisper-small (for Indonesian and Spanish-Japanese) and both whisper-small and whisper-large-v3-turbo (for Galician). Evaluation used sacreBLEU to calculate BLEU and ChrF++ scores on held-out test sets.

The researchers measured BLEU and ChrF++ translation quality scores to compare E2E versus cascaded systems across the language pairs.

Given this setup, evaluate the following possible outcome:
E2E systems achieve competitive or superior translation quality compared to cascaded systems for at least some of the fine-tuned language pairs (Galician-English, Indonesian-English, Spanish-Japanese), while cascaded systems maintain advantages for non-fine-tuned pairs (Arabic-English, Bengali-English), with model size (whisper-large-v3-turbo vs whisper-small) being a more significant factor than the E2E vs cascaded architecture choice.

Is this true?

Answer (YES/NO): NO